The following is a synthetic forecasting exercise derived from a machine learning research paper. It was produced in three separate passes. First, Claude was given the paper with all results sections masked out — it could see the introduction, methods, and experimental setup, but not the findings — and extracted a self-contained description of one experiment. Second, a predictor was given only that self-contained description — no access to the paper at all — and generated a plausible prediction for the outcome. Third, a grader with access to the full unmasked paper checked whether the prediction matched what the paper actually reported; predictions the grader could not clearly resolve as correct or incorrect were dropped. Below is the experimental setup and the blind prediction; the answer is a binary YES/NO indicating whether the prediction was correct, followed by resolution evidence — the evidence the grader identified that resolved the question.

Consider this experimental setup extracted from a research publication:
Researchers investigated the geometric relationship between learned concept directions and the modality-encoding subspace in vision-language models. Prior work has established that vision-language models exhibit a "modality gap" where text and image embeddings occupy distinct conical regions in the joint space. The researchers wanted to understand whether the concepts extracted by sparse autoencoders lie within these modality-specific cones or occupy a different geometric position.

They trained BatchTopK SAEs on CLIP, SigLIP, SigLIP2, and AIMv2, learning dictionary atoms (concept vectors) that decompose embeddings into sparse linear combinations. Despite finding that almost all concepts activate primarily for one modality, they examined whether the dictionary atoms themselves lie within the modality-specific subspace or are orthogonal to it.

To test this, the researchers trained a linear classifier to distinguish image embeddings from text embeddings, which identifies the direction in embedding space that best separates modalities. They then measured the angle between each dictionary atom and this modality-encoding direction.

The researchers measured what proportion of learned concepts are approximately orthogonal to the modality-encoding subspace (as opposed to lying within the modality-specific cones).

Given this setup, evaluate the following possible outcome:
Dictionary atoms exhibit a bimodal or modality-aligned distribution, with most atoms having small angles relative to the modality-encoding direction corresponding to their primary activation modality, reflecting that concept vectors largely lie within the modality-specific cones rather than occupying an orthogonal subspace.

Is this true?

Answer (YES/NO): NO